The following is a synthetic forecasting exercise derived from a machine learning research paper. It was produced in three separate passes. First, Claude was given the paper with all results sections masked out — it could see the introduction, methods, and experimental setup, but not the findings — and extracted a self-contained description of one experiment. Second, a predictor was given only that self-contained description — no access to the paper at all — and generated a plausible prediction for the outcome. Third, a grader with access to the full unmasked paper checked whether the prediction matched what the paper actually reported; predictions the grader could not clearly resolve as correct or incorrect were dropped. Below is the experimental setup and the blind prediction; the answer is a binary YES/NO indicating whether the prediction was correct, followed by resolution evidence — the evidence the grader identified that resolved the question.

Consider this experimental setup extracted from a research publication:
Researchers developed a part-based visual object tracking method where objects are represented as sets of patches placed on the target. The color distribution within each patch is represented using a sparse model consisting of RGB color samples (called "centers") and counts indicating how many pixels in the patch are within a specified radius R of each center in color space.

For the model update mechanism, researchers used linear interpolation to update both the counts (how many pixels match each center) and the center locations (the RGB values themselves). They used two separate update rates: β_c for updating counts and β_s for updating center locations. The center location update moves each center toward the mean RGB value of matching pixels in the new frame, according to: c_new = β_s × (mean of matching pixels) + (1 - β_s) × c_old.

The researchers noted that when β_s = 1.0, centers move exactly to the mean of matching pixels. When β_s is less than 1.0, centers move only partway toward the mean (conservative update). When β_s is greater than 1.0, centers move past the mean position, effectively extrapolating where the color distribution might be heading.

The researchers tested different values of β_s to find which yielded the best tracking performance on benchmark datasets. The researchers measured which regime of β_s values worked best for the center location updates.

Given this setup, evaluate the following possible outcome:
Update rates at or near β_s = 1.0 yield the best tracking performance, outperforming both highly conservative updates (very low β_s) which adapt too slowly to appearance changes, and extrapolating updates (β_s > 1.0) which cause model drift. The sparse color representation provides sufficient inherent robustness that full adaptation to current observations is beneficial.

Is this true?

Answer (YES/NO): NO